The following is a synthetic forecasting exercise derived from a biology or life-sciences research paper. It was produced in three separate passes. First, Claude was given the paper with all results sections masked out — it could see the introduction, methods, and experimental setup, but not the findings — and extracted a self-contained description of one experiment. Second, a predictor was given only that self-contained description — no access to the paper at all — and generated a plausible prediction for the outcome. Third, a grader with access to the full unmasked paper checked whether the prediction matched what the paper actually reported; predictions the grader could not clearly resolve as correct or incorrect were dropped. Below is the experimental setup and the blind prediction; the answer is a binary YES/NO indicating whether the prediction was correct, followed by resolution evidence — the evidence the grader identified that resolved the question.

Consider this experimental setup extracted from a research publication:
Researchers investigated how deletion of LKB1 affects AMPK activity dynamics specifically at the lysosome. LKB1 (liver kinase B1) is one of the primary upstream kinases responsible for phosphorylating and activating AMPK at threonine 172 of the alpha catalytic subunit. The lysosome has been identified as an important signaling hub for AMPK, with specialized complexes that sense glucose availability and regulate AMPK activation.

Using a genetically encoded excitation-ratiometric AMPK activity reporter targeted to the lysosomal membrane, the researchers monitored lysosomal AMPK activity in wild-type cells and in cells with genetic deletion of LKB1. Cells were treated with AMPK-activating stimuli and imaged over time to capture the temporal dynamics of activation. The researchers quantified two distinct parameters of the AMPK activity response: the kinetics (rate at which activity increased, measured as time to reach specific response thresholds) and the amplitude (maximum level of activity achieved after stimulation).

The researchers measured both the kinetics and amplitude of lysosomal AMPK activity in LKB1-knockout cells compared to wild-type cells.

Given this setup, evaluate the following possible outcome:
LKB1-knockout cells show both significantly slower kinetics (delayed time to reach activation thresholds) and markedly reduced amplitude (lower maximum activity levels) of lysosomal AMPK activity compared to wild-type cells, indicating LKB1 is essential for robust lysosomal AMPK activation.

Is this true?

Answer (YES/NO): NO